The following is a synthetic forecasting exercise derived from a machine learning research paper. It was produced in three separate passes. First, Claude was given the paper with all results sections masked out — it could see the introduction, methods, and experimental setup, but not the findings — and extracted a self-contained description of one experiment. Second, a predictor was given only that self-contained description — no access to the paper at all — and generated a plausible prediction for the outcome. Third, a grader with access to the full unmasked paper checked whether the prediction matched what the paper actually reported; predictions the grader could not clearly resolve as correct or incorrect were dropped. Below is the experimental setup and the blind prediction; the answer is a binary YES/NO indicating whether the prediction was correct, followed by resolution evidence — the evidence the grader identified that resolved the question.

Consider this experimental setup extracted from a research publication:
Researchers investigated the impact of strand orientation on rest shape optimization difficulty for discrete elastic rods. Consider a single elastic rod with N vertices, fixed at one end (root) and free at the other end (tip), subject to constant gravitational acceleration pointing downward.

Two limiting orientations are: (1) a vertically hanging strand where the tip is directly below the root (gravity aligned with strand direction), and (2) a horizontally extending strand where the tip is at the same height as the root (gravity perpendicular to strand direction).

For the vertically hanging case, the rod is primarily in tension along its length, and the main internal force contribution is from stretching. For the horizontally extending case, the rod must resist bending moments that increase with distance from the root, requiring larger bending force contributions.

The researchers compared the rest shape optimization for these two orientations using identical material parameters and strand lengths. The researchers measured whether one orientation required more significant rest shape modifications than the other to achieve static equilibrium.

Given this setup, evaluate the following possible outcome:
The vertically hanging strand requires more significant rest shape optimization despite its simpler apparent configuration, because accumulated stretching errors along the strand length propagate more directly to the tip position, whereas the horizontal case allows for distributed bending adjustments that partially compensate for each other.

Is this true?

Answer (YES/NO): NO